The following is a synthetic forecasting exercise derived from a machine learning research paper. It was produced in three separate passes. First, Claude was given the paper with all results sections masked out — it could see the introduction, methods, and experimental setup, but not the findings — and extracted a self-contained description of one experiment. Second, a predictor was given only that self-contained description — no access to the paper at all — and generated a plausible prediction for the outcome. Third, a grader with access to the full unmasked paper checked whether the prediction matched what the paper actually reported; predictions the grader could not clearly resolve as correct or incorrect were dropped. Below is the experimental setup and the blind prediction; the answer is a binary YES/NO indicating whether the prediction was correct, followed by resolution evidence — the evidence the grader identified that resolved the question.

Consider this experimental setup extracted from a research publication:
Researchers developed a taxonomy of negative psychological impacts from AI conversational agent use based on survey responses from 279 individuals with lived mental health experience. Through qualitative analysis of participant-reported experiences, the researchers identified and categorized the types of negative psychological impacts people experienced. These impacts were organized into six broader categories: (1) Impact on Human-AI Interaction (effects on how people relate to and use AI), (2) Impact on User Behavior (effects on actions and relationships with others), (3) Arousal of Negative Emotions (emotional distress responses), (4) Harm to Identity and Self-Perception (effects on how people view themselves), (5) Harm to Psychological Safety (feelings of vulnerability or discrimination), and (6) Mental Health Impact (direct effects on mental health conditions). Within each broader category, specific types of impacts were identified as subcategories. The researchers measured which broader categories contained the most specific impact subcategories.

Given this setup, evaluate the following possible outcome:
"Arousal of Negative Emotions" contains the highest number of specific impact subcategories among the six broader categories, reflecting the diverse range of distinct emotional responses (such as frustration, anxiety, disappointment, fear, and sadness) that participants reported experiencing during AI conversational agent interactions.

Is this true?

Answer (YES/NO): NO